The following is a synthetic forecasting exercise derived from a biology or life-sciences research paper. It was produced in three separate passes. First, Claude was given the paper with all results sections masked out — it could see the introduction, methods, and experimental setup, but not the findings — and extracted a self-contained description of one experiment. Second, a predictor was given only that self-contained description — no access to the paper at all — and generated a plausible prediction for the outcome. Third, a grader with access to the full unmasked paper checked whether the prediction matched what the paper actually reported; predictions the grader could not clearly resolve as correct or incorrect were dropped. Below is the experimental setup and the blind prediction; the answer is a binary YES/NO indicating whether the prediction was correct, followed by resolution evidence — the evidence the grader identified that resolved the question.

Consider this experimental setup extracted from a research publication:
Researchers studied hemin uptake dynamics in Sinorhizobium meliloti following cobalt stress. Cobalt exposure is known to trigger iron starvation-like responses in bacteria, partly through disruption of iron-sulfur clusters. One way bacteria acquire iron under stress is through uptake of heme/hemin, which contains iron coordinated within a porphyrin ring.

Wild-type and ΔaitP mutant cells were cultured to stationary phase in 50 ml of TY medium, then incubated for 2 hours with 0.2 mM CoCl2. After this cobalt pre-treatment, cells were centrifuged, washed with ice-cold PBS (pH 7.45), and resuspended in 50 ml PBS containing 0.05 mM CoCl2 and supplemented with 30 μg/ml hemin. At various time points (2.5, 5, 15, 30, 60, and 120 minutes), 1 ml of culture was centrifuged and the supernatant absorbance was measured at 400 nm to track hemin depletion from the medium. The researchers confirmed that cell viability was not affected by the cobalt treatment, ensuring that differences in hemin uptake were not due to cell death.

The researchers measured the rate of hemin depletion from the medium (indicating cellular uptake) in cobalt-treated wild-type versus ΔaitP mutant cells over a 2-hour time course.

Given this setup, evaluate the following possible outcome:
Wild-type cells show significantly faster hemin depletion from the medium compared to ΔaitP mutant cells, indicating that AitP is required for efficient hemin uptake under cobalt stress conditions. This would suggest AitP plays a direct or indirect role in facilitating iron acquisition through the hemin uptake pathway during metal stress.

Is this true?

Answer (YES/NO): YES